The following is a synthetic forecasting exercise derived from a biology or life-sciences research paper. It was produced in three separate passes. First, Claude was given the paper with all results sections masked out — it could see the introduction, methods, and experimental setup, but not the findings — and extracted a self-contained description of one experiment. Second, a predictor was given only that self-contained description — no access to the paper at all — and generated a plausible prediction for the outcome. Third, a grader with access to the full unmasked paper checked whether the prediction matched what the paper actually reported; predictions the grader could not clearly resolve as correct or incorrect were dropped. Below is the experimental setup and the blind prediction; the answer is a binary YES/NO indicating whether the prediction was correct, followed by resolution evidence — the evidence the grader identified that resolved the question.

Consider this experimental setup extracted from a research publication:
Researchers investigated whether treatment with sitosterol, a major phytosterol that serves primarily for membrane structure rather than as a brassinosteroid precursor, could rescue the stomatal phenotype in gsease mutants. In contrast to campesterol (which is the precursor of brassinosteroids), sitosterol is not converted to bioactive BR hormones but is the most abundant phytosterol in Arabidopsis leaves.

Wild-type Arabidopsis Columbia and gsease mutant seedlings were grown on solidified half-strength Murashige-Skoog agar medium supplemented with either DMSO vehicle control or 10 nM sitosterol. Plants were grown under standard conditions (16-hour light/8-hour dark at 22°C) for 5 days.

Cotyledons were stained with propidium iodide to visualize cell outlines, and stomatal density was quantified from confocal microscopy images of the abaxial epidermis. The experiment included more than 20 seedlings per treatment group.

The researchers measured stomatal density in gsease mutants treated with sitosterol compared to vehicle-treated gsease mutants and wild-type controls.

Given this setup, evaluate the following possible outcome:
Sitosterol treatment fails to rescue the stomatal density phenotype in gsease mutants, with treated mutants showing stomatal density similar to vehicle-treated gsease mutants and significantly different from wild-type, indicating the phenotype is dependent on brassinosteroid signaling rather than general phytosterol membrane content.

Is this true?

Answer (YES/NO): YES